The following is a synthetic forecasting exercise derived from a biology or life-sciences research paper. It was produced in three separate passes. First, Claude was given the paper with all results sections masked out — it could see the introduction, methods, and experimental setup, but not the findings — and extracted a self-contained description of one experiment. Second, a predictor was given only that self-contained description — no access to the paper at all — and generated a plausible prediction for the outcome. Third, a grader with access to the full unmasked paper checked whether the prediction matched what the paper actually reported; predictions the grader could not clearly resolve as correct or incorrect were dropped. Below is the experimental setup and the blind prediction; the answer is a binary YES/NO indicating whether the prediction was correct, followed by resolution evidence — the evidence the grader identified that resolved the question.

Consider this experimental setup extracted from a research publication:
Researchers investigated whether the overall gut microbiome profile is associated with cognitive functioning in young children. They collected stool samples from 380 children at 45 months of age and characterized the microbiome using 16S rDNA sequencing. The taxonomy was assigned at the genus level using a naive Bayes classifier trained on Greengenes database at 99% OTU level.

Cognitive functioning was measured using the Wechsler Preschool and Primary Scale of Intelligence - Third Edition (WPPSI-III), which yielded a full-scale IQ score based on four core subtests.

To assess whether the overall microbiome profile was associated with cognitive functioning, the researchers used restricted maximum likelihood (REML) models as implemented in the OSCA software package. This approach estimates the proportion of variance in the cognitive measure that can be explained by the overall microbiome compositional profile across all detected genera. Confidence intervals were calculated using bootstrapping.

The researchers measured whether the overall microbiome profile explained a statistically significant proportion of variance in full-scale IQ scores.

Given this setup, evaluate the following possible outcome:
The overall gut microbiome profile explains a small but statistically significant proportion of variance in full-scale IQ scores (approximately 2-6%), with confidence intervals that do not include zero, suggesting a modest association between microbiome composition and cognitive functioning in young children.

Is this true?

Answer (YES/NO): NO